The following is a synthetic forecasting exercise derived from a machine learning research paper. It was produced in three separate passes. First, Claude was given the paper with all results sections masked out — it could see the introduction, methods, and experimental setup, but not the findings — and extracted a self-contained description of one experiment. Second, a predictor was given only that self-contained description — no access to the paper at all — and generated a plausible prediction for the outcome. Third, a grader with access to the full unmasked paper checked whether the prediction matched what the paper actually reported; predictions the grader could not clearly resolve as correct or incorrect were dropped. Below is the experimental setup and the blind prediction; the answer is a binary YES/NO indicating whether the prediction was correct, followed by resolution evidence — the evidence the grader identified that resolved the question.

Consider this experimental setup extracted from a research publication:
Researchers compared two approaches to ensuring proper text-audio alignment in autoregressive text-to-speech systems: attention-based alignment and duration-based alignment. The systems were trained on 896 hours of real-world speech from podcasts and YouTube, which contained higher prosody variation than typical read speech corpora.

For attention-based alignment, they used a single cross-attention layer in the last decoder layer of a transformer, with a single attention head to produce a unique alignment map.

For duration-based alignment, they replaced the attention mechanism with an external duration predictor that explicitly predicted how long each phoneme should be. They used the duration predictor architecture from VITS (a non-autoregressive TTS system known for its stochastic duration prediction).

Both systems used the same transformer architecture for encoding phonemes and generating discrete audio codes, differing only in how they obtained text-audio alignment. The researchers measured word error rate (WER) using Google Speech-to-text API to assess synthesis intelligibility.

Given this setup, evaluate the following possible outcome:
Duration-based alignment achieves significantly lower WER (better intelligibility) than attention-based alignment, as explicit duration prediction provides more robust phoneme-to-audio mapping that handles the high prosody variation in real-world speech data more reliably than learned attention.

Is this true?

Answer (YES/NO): NO